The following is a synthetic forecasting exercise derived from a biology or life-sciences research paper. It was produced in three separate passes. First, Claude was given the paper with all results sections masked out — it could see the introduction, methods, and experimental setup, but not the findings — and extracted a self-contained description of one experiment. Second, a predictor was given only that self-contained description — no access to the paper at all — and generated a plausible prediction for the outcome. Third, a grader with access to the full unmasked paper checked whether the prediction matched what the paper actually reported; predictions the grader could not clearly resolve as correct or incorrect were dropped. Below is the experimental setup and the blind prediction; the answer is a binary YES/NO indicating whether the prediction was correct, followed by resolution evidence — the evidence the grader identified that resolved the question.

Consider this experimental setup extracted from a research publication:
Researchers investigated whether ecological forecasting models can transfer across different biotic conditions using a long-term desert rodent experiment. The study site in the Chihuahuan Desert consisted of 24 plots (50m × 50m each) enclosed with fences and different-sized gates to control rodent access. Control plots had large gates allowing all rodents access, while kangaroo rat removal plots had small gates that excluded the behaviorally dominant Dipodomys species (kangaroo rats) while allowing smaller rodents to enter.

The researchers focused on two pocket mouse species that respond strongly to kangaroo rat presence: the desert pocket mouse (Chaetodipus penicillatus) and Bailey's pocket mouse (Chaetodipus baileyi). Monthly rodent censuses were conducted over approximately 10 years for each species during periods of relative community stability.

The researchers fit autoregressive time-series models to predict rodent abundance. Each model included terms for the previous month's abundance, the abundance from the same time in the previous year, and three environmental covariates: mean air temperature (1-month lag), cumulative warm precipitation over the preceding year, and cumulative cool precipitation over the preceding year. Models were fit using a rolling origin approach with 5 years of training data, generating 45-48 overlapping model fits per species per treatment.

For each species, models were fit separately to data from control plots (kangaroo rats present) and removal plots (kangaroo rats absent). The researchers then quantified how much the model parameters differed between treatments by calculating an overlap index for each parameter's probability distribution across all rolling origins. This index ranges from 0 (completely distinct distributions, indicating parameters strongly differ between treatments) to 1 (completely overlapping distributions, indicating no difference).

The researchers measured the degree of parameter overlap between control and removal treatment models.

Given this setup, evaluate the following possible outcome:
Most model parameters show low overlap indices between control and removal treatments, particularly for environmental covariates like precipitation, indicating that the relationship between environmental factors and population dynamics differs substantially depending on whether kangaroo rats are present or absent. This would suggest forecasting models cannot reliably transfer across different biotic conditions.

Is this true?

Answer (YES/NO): NO